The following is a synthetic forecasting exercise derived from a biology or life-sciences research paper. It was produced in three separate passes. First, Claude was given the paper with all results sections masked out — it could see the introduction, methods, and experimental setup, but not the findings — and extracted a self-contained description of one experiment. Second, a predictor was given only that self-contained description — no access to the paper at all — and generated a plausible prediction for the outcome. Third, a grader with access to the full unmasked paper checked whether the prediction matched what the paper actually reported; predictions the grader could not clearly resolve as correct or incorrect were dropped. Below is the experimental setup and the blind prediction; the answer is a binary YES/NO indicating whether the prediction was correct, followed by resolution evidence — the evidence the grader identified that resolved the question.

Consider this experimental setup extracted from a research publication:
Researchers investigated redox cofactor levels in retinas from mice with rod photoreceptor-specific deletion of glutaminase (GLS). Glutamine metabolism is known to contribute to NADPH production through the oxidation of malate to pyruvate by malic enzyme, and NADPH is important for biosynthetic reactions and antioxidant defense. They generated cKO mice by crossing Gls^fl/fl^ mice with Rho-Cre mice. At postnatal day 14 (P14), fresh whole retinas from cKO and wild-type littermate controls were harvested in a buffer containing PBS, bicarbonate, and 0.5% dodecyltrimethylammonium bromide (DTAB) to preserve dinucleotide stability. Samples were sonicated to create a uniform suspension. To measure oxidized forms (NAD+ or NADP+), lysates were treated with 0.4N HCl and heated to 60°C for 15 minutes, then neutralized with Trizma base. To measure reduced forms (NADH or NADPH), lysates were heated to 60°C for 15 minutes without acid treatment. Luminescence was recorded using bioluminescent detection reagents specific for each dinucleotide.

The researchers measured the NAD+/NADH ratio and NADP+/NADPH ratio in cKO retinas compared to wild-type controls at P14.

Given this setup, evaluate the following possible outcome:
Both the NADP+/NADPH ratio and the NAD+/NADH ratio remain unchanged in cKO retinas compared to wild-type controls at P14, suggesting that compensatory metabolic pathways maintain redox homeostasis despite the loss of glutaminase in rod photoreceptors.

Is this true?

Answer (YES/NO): NO